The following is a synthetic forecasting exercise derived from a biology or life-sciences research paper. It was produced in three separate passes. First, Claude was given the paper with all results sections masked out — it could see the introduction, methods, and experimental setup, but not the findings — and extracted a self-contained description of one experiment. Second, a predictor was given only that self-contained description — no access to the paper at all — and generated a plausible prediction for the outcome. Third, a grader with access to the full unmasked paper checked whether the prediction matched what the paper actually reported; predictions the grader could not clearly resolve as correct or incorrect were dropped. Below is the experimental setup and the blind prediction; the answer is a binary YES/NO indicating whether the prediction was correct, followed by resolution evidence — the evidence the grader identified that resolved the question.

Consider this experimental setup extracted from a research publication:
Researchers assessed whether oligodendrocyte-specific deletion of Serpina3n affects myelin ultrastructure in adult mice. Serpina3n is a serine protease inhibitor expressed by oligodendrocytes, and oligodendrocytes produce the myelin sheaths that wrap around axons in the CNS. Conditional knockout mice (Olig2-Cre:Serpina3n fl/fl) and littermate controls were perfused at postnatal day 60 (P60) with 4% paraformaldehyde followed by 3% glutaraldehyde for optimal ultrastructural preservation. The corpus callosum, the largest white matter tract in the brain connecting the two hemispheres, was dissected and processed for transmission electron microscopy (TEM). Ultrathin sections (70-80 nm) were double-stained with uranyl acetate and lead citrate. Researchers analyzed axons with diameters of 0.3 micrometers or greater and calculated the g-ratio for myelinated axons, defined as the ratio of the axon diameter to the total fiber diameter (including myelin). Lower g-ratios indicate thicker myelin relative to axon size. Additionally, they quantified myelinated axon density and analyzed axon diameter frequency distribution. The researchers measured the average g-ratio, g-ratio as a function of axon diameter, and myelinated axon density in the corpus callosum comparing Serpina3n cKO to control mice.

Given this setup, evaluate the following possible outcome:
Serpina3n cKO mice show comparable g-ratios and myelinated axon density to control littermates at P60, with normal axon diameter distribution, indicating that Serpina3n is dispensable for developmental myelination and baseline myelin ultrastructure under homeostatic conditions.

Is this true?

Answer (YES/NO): YES